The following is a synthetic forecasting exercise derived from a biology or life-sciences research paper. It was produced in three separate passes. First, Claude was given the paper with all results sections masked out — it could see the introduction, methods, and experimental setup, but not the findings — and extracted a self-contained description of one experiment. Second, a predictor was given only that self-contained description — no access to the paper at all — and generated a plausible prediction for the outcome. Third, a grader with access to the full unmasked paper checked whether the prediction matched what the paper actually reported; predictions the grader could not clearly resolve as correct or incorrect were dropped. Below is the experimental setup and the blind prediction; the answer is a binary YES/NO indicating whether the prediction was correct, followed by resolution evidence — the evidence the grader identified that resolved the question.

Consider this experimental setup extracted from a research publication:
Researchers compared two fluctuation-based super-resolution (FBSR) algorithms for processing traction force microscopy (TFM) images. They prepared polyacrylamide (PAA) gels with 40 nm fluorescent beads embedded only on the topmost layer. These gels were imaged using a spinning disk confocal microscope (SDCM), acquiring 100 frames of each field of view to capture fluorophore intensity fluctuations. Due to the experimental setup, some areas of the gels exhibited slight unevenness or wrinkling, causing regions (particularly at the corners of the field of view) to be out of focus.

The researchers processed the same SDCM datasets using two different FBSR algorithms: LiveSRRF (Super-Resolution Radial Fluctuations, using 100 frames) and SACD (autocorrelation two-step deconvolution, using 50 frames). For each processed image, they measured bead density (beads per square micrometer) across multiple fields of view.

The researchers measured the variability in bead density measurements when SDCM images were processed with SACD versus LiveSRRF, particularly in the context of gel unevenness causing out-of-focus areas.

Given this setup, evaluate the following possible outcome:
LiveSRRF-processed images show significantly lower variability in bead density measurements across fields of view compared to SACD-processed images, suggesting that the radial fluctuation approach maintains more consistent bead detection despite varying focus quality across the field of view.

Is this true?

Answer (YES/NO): YES